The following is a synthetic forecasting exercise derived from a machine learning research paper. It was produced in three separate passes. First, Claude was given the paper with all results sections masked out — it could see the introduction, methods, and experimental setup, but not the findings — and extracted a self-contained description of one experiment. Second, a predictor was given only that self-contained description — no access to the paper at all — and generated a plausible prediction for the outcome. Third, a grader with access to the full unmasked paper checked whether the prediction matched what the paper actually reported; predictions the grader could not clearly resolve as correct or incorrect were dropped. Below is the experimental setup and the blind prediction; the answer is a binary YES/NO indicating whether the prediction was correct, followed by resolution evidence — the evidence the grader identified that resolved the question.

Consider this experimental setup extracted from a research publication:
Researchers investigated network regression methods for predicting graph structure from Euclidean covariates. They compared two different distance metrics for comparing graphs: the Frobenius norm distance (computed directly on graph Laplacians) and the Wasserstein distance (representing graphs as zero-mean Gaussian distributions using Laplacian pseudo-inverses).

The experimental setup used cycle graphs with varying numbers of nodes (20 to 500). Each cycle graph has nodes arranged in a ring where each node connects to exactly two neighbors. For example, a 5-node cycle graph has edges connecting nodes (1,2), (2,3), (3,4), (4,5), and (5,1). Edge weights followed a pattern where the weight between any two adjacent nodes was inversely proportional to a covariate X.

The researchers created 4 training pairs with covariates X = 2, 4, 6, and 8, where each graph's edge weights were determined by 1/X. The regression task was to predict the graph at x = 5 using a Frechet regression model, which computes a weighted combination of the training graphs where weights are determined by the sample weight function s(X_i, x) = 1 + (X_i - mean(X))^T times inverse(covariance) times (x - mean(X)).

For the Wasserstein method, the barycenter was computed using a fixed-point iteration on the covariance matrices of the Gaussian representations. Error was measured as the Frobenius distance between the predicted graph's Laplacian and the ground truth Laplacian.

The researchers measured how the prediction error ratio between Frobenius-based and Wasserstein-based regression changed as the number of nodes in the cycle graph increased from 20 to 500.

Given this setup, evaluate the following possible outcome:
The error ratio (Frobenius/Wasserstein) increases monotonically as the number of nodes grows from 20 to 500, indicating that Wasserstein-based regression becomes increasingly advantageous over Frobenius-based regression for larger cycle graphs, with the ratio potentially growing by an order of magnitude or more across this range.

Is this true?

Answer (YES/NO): NO